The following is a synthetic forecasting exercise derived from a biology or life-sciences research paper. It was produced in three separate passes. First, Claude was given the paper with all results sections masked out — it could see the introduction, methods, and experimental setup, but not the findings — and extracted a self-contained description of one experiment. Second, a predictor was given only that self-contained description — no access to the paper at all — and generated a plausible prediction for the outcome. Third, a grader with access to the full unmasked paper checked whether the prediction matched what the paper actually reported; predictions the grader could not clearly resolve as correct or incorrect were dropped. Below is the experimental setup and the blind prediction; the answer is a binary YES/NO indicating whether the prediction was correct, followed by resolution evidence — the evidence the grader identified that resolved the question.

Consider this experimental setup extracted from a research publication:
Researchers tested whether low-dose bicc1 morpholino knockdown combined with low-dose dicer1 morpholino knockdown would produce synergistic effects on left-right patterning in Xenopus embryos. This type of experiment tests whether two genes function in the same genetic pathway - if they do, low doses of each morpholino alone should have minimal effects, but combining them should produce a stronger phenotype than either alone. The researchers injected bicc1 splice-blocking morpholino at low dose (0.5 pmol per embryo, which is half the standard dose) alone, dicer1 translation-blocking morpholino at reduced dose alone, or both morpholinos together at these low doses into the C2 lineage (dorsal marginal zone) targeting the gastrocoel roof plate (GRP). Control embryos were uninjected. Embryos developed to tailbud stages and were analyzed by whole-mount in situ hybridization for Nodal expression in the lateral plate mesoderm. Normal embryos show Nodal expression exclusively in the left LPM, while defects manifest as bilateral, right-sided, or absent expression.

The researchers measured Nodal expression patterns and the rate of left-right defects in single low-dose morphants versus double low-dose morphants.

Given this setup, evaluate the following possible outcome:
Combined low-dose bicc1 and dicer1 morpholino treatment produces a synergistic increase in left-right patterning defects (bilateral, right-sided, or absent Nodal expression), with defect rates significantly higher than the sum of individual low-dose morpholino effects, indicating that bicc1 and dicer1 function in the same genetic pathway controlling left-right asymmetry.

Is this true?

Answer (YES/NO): YES